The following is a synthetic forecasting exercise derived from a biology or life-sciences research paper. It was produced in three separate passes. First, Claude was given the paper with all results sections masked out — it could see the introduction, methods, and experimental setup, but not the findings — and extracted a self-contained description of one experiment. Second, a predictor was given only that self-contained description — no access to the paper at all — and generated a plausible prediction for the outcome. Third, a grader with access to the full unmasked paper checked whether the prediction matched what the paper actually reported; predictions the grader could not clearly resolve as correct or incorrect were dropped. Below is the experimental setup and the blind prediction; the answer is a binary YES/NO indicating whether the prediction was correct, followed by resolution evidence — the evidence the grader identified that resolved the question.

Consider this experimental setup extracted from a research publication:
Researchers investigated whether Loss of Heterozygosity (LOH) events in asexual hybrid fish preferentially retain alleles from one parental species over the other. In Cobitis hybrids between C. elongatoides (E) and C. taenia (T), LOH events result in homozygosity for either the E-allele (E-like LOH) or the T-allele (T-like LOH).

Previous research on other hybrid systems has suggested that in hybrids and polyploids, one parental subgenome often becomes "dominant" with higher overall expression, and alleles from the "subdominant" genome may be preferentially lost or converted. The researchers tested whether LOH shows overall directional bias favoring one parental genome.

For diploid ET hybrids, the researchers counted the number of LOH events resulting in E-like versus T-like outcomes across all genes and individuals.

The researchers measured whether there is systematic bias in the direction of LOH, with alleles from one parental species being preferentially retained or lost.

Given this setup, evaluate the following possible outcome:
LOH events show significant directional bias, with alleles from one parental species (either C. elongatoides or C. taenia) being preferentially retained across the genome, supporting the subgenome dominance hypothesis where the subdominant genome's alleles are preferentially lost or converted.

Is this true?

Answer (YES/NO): NO